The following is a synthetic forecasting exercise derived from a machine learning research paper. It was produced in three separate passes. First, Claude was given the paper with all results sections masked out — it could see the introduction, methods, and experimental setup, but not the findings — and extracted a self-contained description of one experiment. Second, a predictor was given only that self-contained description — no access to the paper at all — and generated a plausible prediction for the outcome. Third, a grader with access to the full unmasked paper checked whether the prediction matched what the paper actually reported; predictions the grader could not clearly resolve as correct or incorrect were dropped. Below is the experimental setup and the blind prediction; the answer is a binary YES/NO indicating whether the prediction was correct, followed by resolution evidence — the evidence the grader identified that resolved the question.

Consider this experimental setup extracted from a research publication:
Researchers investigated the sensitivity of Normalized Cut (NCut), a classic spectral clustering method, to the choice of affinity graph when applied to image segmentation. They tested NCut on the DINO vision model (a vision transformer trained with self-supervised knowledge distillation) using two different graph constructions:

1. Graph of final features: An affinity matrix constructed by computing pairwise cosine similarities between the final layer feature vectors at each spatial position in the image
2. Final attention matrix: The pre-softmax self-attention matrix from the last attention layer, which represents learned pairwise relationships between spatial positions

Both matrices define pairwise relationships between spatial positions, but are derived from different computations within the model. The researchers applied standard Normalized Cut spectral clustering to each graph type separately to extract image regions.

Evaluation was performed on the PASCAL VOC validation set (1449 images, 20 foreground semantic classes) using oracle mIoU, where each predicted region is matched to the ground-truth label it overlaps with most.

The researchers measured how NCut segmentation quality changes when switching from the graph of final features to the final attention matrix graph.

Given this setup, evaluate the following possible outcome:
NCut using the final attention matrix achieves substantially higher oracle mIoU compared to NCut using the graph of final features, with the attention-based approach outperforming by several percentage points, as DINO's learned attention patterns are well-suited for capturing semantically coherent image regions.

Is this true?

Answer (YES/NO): NO